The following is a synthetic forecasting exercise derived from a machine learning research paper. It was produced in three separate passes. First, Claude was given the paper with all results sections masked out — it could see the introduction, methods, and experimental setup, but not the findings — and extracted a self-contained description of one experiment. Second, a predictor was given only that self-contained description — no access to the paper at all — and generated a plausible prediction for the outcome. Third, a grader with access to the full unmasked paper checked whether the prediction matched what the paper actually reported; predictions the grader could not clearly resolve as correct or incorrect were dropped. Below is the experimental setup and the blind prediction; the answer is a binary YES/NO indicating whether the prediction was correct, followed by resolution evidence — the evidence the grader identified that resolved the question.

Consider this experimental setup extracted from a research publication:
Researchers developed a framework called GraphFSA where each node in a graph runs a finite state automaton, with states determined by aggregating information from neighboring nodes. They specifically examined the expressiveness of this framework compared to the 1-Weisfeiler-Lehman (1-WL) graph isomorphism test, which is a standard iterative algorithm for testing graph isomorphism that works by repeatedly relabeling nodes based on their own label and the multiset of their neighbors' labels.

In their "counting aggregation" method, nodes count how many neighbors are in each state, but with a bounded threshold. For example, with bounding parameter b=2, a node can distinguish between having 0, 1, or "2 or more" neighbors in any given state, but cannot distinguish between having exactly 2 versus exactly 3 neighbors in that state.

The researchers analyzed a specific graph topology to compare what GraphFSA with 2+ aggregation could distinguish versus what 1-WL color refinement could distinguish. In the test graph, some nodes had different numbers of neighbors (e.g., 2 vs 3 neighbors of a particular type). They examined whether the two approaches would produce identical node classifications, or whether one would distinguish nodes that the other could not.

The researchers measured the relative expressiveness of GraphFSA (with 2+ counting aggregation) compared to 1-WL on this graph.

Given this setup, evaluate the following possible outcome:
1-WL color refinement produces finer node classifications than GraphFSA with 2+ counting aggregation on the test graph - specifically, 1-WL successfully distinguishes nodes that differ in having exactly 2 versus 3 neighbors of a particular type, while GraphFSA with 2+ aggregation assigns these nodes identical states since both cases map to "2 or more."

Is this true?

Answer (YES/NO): YES